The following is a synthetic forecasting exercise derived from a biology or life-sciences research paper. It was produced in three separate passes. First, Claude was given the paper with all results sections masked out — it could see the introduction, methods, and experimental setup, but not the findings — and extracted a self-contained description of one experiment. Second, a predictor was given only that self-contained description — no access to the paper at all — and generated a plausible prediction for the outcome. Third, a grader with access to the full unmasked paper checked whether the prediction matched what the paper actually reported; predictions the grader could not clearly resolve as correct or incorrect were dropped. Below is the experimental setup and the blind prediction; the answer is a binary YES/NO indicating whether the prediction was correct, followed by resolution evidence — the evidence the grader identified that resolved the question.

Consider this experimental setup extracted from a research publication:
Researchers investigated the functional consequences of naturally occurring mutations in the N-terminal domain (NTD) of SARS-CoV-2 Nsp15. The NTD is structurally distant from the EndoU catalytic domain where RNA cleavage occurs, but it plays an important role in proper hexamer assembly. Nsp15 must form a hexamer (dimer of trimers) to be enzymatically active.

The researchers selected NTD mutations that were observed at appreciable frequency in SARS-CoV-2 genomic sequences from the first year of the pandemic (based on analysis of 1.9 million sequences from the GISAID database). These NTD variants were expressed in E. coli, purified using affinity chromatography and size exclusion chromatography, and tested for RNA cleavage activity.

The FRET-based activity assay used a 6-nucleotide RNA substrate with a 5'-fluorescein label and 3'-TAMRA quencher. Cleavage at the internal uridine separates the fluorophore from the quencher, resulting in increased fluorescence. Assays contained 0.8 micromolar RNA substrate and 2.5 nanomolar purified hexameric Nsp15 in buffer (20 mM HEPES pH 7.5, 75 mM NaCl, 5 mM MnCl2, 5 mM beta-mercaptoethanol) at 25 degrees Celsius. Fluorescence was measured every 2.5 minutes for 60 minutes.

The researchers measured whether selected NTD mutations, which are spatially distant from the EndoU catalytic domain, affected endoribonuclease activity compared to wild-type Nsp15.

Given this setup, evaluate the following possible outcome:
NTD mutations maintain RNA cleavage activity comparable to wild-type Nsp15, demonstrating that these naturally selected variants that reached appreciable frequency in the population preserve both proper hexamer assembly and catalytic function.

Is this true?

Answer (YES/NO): NO